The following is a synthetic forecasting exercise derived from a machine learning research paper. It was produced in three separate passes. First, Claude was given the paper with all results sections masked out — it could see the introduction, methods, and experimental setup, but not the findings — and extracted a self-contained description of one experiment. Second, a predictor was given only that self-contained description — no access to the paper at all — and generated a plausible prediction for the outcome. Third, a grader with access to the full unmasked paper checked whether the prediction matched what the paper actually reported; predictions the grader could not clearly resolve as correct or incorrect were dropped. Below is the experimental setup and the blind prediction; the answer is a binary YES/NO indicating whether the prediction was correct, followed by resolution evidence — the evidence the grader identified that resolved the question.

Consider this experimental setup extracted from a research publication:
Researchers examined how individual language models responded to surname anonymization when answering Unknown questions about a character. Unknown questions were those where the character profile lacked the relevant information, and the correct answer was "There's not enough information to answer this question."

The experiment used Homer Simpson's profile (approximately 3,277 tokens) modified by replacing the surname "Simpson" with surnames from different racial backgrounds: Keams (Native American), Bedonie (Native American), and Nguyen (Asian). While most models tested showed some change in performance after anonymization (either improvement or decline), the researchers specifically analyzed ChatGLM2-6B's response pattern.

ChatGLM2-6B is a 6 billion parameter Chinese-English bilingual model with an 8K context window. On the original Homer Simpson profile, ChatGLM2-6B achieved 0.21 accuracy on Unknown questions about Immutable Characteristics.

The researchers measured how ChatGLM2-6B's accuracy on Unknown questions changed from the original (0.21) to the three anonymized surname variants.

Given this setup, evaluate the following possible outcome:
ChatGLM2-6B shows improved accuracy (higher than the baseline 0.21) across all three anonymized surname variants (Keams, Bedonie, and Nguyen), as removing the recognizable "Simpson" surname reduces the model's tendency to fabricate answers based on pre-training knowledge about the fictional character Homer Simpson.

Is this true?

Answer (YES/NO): NO